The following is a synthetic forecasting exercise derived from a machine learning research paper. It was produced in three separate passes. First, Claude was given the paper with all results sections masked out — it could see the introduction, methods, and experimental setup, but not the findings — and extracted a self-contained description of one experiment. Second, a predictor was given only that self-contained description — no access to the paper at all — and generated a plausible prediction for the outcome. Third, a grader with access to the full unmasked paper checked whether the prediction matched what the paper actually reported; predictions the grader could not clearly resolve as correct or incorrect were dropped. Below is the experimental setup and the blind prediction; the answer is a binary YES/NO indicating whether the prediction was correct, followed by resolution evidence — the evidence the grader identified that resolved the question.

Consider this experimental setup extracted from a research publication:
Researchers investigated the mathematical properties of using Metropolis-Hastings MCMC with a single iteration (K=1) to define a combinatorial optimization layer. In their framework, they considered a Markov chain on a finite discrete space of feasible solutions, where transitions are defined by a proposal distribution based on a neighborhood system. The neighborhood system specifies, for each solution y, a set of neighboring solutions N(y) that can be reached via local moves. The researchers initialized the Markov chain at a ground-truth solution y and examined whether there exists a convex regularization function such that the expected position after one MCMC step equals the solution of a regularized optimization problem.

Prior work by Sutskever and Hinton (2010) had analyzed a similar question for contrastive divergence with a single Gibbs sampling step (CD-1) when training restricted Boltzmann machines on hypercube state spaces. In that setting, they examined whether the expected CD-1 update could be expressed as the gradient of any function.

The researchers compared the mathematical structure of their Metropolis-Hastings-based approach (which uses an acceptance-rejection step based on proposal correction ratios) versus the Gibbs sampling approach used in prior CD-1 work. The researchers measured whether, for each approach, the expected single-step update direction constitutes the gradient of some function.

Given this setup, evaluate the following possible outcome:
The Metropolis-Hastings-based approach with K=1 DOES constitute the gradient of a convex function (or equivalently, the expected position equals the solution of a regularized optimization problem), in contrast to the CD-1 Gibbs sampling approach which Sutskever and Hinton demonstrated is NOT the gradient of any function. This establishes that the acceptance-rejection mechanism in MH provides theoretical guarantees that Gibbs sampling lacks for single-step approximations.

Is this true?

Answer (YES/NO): YES